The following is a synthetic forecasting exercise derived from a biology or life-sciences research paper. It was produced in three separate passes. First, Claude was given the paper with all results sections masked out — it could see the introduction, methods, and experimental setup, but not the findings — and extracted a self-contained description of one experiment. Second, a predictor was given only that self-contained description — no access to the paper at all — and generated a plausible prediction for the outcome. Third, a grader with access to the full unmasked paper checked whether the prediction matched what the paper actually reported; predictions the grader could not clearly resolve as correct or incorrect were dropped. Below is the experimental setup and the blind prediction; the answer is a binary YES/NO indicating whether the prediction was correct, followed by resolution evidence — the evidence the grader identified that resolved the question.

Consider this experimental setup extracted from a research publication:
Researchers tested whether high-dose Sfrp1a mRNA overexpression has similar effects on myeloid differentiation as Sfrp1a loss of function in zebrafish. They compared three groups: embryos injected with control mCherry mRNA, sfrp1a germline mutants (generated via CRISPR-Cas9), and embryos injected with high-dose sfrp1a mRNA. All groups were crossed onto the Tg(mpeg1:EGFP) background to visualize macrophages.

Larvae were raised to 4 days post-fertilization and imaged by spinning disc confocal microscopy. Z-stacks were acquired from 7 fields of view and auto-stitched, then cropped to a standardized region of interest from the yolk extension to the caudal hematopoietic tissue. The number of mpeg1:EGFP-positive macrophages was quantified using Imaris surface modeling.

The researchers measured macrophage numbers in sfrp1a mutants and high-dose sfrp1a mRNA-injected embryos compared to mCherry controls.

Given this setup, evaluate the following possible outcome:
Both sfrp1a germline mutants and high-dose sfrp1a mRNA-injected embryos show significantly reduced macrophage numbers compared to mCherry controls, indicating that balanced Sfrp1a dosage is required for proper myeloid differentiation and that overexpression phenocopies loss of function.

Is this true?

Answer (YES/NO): NO